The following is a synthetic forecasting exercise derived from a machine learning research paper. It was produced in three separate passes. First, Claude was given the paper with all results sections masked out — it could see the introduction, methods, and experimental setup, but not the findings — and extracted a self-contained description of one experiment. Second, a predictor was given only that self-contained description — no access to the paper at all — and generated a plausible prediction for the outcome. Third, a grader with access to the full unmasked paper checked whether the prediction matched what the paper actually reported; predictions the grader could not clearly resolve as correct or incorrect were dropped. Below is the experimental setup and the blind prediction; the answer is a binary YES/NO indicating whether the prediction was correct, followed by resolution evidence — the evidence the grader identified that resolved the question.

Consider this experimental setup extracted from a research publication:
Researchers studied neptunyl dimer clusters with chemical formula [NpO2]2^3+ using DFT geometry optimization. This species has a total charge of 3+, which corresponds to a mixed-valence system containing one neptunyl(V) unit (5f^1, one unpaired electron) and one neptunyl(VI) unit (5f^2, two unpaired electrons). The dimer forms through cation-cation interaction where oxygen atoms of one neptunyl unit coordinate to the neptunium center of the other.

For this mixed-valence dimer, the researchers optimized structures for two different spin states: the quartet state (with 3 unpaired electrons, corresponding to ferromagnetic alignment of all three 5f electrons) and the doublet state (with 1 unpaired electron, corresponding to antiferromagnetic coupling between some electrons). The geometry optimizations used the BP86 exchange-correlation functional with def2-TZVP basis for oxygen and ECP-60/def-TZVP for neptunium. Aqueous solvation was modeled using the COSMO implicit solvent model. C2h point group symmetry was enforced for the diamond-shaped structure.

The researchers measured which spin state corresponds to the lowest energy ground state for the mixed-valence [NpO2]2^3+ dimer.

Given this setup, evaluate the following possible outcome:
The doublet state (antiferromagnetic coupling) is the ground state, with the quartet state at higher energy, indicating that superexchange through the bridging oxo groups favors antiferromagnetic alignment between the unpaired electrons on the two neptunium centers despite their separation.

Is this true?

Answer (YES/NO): NO